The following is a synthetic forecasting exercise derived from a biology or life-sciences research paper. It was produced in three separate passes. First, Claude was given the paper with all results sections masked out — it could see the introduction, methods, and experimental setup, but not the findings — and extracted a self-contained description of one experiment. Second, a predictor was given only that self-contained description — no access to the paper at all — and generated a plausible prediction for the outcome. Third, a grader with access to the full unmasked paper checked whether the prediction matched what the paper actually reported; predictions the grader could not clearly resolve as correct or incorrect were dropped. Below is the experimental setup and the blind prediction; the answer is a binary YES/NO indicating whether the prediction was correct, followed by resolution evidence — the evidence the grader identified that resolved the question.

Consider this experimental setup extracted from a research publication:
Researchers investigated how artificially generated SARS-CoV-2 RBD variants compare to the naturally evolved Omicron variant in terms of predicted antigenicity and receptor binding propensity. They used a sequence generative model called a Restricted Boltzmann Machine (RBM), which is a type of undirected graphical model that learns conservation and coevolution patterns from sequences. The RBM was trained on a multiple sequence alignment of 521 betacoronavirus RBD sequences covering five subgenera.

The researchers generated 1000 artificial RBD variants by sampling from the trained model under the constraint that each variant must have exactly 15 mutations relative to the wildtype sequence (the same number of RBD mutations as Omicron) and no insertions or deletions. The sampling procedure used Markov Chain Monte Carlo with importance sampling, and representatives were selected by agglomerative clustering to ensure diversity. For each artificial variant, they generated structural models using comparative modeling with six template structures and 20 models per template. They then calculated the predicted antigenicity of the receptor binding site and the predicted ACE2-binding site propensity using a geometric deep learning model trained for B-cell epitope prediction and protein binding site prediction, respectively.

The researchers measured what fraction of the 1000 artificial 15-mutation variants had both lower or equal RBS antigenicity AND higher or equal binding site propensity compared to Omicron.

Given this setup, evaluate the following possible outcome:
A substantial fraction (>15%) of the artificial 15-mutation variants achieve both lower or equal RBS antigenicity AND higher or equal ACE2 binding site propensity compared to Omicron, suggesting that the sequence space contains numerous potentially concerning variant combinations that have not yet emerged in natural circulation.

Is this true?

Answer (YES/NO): NO